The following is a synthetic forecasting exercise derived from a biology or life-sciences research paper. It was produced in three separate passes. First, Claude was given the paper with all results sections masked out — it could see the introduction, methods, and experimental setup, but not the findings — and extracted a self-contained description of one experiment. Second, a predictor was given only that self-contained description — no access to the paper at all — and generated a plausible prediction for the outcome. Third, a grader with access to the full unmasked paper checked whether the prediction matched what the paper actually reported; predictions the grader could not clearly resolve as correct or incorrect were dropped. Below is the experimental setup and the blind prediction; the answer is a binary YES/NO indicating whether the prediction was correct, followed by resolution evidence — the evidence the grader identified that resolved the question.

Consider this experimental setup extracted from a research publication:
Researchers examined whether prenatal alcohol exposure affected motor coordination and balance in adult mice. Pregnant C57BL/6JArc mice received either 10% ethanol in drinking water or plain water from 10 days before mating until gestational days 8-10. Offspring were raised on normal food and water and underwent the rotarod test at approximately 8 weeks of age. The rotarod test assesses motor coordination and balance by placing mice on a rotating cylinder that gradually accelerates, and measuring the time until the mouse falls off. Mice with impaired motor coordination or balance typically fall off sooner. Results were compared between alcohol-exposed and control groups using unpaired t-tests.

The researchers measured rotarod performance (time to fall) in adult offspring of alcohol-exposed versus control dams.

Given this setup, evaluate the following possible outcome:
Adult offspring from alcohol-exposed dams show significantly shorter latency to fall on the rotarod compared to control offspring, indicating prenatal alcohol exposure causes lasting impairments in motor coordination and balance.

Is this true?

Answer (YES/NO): NO